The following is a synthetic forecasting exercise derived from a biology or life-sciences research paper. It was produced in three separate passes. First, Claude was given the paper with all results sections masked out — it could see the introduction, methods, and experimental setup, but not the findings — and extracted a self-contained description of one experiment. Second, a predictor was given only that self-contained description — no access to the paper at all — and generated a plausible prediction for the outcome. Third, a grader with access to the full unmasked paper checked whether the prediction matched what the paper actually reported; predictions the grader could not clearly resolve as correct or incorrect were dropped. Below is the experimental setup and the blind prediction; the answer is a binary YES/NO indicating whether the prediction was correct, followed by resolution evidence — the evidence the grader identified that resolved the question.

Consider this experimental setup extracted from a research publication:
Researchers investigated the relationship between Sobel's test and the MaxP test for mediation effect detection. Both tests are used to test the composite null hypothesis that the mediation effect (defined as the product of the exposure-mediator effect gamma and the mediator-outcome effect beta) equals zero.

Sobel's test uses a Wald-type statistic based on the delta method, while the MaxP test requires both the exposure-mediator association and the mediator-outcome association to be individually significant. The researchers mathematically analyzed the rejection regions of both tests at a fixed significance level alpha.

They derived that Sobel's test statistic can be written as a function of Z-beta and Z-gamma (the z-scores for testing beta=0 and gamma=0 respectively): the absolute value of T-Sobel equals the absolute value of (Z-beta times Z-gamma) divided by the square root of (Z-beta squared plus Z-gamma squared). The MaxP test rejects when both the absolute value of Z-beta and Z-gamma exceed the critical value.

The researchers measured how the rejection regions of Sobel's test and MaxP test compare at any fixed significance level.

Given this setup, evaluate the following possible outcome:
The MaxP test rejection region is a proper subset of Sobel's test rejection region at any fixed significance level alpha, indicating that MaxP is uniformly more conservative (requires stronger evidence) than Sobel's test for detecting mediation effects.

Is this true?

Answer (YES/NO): NO